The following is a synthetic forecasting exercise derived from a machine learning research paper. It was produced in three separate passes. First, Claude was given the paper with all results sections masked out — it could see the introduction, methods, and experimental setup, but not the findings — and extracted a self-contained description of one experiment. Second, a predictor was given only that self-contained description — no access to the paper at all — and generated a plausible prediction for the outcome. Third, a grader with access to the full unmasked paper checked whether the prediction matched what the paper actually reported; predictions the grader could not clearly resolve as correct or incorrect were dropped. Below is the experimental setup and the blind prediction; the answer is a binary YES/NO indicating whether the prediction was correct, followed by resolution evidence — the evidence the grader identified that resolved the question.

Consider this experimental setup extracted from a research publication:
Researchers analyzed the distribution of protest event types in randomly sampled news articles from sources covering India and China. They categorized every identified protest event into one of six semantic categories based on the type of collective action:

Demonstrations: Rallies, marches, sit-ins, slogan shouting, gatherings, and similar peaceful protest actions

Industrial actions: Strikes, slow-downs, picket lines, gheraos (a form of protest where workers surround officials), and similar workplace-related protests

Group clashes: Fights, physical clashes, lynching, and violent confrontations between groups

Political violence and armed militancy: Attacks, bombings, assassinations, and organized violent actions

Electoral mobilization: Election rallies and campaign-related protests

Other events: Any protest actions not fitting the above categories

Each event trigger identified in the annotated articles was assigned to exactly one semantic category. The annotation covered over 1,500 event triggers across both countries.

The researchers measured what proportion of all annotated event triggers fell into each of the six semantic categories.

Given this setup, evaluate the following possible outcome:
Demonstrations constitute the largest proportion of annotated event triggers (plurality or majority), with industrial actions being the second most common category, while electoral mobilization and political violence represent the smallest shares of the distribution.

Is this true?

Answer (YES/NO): NO